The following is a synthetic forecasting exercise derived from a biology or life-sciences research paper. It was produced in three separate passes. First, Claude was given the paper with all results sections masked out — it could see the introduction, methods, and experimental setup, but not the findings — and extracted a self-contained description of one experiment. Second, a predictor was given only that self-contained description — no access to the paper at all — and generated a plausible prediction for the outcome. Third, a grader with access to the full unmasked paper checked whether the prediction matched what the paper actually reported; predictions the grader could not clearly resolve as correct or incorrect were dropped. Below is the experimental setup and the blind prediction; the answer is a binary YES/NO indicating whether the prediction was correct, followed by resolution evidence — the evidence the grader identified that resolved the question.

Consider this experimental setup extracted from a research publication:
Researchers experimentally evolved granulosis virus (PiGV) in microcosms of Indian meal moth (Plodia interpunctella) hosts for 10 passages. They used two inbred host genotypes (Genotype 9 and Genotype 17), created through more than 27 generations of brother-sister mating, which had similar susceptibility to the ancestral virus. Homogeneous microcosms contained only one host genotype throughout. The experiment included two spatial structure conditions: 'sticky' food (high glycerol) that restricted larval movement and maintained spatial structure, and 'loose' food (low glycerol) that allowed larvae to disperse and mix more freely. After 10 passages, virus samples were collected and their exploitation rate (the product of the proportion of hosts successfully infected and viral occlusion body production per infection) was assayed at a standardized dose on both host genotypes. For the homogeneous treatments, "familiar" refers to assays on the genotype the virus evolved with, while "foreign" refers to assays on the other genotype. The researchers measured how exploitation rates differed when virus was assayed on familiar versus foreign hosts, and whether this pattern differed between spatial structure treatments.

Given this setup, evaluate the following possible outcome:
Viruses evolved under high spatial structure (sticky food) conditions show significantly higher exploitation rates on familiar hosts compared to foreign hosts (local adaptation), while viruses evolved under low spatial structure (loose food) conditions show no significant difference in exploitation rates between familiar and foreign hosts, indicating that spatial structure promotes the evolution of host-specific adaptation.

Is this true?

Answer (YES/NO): NO